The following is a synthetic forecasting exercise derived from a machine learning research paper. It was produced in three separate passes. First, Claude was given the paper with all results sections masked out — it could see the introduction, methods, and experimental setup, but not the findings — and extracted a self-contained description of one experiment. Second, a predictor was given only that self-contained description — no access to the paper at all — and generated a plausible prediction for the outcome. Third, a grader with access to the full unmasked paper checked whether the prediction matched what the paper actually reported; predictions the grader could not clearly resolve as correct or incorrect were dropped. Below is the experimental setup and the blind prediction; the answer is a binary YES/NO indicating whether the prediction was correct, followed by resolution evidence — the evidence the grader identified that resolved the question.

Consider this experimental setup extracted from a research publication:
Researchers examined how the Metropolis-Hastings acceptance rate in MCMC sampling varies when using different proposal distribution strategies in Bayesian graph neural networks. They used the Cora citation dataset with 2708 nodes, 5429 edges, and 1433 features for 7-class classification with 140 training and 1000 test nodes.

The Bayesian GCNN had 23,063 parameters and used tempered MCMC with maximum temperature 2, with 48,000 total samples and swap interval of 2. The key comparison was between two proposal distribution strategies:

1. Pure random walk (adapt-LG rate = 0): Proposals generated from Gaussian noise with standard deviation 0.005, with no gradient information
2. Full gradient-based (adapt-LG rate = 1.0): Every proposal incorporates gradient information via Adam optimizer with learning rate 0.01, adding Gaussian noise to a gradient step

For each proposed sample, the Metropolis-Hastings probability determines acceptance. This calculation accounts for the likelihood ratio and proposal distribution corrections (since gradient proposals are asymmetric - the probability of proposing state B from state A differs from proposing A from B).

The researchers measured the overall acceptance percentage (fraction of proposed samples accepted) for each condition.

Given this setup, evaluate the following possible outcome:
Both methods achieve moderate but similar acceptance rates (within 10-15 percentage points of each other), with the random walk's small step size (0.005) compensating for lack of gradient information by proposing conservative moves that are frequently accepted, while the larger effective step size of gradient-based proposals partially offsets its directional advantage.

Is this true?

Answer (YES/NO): YES